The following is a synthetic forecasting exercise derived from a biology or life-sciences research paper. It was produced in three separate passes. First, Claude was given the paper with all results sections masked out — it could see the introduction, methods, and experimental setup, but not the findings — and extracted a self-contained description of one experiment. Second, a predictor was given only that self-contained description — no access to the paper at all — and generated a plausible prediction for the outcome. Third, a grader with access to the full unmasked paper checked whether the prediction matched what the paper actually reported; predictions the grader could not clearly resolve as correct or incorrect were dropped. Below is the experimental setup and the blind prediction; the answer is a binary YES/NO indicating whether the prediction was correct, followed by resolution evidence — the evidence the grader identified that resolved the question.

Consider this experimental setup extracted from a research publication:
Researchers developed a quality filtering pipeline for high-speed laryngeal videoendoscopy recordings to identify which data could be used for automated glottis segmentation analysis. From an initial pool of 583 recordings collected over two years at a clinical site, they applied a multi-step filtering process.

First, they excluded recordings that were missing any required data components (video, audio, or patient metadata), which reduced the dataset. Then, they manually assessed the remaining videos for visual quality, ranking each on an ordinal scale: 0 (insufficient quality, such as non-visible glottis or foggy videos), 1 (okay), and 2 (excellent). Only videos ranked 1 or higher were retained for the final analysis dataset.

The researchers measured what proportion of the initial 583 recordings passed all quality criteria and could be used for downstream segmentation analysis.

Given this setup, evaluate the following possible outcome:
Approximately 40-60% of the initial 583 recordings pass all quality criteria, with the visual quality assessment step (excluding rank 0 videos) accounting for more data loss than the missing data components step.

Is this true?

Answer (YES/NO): NO